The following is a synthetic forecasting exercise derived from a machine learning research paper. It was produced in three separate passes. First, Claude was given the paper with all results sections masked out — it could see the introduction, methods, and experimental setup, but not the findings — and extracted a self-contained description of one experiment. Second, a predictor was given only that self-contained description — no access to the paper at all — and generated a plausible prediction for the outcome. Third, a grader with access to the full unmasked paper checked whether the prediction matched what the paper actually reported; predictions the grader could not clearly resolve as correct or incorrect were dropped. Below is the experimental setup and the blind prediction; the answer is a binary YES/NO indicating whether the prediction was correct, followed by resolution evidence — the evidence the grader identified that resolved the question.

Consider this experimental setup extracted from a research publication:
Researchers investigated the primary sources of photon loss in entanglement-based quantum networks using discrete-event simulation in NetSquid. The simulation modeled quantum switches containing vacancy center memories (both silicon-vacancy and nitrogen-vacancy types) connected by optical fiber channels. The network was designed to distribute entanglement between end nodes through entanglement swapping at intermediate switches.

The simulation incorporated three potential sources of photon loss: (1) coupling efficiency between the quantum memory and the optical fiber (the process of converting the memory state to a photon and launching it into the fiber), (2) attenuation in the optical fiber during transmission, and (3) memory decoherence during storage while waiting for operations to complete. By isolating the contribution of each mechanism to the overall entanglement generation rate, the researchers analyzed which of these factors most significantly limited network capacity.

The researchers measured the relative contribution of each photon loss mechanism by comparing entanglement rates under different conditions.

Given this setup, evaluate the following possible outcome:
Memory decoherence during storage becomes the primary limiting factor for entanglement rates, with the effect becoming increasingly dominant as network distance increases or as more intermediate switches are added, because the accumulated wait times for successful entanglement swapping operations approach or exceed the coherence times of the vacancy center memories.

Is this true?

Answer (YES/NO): NO